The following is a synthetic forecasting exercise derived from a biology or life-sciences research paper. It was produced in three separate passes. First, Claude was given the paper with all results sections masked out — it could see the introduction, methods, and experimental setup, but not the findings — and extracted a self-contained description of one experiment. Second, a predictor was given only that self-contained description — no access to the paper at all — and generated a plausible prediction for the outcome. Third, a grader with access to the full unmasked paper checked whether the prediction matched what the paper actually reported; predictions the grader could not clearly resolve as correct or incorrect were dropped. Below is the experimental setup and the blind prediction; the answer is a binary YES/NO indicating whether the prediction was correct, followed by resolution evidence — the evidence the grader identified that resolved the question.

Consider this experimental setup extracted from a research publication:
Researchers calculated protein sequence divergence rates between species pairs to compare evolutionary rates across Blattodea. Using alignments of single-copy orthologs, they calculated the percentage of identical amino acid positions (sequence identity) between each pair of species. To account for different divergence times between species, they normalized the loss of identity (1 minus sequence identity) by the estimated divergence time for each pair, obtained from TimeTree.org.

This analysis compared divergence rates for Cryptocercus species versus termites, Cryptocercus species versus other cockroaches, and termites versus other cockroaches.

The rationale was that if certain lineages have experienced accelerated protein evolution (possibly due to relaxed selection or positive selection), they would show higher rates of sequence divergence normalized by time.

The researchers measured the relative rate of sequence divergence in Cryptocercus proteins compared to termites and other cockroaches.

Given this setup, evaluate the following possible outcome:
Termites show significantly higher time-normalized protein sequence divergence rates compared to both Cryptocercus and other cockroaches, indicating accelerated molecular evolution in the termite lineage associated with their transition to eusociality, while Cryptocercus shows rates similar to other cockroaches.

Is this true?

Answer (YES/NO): NO